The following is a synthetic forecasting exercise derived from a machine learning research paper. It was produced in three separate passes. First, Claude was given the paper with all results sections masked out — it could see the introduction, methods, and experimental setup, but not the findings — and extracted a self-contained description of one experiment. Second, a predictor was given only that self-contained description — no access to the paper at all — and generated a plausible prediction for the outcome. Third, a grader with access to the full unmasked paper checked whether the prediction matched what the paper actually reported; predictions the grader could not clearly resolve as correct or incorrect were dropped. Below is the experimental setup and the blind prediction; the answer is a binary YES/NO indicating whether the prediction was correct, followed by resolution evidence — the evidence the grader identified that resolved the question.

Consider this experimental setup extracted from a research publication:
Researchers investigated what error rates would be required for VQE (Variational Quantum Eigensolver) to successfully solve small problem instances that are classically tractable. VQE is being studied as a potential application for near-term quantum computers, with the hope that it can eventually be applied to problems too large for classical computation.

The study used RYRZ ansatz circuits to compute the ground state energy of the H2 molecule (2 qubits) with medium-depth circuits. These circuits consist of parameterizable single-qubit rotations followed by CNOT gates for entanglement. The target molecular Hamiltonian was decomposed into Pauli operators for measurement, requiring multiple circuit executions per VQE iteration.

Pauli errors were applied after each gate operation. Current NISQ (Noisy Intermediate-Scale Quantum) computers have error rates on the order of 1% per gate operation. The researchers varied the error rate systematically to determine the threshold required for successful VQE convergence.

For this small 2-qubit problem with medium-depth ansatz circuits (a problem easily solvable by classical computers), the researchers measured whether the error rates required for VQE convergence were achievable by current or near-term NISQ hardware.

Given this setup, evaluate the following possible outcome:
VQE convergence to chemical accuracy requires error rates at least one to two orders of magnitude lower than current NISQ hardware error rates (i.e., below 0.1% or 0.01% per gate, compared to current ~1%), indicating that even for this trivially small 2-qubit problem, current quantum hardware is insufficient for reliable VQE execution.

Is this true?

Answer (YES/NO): YES